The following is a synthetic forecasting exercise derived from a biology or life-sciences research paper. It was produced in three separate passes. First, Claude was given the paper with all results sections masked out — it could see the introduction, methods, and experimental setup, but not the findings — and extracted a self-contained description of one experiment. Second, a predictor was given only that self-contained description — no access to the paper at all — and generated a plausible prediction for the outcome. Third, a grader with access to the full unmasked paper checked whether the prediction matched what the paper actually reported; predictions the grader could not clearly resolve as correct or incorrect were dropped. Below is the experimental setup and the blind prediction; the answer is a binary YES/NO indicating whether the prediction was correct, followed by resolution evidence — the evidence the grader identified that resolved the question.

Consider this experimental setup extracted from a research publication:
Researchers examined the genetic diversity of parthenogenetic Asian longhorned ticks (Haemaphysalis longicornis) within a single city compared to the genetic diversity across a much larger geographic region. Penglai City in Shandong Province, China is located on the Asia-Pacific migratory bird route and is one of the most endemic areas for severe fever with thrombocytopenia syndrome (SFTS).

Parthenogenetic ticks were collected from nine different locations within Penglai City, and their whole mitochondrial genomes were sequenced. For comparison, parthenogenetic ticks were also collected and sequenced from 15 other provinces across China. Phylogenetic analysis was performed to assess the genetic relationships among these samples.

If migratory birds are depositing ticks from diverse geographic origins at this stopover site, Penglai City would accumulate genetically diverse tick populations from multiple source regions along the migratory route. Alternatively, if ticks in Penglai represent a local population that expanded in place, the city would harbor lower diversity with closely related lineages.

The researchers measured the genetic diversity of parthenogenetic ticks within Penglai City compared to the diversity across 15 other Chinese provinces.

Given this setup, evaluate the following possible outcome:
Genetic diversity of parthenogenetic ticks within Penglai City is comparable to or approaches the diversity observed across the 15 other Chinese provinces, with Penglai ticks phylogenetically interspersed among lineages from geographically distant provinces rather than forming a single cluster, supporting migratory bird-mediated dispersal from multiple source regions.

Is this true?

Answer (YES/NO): YES